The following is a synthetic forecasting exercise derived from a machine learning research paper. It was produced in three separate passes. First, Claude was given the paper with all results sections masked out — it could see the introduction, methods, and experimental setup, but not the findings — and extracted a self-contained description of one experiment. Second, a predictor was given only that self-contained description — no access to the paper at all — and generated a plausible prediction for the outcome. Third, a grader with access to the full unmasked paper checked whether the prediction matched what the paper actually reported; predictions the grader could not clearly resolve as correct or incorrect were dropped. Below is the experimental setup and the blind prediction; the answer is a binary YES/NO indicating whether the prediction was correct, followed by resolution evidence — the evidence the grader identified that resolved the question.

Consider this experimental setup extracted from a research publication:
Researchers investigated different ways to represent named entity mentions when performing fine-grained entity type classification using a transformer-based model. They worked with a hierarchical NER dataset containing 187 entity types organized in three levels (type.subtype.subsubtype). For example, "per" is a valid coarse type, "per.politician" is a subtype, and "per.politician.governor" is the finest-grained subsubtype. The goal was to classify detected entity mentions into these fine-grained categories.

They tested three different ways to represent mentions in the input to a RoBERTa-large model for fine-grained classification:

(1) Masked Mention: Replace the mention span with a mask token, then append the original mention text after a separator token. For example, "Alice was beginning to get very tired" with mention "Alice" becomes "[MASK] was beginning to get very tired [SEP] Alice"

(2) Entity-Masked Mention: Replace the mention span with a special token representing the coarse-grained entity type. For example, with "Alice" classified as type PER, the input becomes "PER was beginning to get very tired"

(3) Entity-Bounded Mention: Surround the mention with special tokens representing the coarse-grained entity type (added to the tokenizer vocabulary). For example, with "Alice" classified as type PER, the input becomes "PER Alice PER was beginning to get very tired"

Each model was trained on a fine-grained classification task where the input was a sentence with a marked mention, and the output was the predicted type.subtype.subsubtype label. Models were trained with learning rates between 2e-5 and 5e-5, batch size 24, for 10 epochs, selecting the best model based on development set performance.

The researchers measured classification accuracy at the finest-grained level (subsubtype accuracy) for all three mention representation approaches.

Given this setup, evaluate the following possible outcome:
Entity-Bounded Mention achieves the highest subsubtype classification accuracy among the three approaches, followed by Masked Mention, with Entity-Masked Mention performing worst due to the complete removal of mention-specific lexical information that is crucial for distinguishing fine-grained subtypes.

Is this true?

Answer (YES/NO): NO